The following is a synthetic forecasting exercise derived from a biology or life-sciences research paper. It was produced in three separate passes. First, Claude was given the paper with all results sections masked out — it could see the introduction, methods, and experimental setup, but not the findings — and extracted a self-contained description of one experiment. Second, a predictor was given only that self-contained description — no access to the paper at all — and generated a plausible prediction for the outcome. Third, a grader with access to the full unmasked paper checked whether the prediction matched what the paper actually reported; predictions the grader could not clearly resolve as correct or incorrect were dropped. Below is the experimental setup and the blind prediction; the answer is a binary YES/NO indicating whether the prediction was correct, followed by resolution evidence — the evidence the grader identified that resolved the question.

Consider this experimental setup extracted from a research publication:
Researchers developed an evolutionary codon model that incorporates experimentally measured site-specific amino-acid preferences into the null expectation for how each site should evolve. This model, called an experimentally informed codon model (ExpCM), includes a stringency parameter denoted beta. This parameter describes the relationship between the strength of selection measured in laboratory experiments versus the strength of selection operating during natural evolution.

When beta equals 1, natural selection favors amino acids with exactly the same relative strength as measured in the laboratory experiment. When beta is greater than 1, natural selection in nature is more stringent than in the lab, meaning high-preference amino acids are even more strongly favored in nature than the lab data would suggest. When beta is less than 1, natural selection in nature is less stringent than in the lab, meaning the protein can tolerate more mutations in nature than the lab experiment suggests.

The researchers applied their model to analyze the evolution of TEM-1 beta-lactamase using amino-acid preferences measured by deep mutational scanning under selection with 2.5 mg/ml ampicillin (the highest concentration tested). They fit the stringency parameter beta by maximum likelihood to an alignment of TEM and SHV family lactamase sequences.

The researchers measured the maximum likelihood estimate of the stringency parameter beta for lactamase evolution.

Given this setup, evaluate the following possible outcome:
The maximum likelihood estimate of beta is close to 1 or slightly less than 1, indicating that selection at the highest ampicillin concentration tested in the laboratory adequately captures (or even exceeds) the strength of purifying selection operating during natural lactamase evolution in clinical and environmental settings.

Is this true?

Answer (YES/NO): YES